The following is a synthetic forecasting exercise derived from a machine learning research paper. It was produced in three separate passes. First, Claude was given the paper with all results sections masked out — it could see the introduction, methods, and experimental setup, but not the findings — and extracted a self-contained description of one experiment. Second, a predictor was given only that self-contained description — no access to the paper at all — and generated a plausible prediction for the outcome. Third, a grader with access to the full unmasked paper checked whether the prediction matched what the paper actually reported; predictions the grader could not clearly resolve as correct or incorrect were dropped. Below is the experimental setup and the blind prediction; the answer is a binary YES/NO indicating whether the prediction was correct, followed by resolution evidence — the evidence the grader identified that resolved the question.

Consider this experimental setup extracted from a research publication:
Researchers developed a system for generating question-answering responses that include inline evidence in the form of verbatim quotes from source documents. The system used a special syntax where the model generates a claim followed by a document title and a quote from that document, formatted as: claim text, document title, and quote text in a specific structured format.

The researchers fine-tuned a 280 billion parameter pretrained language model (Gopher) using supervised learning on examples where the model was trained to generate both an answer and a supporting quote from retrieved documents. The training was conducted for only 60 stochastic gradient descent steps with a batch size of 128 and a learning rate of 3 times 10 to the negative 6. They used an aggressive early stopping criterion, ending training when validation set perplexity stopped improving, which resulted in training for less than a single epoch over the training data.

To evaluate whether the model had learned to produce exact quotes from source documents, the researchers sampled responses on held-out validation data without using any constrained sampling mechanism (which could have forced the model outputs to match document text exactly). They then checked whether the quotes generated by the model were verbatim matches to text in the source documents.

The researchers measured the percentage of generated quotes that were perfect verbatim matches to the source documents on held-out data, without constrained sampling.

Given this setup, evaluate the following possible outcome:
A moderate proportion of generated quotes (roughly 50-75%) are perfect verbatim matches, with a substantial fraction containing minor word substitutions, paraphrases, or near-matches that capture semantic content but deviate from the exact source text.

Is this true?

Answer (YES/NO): YES